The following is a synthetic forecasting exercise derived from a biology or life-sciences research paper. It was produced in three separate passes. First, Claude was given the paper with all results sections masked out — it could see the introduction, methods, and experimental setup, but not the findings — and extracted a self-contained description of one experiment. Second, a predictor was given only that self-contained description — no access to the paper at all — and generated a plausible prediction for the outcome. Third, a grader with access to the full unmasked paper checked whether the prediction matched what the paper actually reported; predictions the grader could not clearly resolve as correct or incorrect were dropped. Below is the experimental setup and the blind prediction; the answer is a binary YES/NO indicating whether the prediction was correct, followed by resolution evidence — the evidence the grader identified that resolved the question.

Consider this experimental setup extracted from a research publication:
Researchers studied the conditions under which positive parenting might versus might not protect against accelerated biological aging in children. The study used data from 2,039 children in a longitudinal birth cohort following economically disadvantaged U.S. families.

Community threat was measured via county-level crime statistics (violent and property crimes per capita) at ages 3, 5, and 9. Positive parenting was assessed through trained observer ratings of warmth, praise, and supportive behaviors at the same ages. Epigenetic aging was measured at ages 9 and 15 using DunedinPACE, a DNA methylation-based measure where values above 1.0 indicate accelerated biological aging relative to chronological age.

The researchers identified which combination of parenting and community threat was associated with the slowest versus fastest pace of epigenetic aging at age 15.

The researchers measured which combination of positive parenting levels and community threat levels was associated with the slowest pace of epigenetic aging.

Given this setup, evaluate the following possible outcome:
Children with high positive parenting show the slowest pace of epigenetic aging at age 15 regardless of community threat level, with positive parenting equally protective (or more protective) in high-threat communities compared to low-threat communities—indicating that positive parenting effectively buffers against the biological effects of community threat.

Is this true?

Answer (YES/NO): NO